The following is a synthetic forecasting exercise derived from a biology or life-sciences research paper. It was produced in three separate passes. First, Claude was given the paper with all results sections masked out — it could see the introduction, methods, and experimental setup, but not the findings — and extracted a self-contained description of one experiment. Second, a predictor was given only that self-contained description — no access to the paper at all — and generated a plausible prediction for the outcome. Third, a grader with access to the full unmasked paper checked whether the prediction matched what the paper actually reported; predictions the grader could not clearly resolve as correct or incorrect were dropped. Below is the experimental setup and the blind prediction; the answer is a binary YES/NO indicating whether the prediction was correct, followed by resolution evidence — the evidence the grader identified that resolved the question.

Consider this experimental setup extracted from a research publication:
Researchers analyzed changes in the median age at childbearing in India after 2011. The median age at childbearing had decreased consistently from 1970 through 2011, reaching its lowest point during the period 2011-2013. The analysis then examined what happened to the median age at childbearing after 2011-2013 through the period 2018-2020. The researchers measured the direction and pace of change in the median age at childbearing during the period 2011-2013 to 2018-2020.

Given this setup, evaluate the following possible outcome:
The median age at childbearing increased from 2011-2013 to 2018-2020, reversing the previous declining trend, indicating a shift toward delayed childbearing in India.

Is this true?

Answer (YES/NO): YES